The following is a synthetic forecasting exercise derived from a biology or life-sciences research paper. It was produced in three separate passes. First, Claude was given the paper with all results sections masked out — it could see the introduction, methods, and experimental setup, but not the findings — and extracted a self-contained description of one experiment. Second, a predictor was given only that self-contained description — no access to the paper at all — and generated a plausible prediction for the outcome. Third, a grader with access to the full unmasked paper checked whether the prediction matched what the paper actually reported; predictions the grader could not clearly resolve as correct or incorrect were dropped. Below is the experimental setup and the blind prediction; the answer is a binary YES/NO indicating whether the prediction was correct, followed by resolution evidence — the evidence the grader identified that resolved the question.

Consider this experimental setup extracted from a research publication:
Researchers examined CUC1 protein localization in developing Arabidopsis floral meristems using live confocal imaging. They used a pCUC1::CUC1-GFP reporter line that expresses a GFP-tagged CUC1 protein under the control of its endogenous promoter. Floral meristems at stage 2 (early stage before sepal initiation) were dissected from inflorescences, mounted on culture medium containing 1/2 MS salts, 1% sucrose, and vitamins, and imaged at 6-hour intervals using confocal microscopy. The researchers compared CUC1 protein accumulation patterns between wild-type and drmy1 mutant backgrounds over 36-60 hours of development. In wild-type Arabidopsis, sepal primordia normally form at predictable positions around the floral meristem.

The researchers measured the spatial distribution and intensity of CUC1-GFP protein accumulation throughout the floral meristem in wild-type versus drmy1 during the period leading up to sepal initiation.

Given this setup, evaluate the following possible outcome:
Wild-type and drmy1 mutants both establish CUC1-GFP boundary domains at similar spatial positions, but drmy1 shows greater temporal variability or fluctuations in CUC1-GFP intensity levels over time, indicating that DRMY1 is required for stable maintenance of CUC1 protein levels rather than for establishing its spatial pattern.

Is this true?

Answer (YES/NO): NO